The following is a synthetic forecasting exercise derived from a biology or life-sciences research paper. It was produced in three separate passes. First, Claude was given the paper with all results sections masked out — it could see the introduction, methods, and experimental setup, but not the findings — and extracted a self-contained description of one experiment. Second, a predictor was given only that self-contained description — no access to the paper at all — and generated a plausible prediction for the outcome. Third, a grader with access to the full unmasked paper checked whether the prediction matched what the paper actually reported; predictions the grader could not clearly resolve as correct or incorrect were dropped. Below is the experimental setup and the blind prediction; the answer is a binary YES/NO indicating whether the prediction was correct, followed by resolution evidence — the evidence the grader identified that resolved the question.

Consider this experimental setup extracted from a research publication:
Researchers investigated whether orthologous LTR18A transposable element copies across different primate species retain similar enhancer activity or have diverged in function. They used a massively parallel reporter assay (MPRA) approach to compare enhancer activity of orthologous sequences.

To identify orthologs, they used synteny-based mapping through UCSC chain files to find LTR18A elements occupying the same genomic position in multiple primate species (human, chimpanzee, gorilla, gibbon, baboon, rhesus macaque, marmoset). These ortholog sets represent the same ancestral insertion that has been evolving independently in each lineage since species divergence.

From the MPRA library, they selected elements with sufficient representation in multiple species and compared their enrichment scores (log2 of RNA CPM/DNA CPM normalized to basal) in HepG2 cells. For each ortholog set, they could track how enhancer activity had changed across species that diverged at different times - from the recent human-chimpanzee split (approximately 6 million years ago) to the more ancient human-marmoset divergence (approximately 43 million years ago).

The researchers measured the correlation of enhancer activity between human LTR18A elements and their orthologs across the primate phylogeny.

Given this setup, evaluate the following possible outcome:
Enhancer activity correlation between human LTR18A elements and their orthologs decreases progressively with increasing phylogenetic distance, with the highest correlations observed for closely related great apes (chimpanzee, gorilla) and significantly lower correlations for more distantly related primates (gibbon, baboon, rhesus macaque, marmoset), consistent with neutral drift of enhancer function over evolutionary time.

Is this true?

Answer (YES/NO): NO